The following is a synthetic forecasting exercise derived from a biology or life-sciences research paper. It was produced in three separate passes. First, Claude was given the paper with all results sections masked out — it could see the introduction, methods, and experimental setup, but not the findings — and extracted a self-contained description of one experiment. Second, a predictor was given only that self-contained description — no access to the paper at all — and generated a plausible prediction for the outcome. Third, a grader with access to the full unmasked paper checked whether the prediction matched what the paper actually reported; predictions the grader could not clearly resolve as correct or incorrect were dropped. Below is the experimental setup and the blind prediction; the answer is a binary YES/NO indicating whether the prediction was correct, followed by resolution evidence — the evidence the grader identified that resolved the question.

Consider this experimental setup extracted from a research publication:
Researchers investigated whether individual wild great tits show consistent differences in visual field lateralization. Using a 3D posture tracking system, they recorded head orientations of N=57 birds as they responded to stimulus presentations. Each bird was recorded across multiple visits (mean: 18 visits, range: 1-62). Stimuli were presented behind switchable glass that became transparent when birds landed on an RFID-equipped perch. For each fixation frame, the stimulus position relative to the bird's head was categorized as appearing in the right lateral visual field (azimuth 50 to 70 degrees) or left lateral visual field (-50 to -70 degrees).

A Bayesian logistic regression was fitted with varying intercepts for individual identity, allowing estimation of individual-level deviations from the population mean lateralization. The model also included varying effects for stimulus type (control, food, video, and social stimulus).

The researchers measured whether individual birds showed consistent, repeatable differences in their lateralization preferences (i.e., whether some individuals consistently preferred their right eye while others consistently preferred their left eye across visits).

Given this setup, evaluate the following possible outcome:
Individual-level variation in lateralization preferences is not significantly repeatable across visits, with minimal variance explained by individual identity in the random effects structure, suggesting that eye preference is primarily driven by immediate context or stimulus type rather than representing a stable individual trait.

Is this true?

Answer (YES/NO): NO